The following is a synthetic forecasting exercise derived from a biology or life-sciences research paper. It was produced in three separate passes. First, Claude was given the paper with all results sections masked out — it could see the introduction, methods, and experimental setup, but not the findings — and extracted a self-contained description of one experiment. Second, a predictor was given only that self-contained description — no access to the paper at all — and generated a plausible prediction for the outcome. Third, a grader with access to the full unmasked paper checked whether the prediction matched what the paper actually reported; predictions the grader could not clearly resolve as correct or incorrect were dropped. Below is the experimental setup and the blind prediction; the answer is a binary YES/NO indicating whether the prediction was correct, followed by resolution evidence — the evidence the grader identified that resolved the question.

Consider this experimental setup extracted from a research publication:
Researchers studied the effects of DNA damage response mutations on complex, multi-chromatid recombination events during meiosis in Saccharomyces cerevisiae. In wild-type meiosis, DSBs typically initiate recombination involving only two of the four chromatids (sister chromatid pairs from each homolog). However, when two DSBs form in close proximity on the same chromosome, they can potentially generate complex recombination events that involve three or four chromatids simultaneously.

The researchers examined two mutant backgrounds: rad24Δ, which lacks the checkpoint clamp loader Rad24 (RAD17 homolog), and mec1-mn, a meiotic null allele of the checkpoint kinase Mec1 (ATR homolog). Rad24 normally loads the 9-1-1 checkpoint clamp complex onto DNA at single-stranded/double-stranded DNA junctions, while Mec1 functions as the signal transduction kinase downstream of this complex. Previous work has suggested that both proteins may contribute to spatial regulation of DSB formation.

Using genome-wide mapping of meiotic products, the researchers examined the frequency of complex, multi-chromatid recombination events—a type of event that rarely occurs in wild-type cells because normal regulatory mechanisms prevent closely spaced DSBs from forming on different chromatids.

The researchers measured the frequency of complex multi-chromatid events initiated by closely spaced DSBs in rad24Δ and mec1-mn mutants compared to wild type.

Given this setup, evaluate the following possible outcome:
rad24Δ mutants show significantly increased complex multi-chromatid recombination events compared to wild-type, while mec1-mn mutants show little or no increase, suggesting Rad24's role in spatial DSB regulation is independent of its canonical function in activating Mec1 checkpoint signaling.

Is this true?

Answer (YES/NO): NO